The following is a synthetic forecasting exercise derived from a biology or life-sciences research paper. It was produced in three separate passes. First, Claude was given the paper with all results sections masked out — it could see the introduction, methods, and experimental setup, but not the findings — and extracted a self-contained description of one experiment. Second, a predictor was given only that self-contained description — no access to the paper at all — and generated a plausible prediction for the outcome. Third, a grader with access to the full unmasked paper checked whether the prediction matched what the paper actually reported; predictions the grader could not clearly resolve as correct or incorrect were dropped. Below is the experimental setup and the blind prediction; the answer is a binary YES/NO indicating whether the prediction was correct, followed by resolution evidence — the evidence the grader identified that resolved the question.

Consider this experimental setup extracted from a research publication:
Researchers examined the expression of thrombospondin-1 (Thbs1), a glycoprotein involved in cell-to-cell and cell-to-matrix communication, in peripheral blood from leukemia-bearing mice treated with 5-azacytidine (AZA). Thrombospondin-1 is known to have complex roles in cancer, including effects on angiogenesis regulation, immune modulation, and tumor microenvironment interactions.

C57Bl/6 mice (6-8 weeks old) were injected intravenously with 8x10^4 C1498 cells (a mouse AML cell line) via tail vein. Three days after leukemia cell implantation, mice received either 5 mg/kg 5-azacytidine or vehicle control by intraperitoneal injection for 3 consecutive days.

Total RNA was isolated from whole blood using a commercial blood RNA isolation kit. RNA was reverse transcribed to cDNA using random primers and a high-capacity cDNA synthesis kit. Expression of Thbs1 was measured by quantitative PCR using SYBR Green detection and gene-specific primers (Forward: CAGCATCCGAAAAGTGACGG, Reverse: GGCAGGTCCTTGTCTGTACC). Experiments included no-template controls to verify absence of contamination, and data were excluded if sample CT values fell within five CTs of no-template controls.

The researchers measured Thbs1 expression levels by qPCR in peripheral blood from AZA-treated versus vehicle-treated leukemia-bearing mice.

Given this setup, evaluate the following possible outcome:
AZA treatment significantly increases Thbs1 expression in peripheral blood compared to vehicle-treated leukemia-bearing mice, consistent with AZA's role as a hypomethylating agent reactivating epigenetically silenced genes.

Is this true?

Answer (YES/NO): YES